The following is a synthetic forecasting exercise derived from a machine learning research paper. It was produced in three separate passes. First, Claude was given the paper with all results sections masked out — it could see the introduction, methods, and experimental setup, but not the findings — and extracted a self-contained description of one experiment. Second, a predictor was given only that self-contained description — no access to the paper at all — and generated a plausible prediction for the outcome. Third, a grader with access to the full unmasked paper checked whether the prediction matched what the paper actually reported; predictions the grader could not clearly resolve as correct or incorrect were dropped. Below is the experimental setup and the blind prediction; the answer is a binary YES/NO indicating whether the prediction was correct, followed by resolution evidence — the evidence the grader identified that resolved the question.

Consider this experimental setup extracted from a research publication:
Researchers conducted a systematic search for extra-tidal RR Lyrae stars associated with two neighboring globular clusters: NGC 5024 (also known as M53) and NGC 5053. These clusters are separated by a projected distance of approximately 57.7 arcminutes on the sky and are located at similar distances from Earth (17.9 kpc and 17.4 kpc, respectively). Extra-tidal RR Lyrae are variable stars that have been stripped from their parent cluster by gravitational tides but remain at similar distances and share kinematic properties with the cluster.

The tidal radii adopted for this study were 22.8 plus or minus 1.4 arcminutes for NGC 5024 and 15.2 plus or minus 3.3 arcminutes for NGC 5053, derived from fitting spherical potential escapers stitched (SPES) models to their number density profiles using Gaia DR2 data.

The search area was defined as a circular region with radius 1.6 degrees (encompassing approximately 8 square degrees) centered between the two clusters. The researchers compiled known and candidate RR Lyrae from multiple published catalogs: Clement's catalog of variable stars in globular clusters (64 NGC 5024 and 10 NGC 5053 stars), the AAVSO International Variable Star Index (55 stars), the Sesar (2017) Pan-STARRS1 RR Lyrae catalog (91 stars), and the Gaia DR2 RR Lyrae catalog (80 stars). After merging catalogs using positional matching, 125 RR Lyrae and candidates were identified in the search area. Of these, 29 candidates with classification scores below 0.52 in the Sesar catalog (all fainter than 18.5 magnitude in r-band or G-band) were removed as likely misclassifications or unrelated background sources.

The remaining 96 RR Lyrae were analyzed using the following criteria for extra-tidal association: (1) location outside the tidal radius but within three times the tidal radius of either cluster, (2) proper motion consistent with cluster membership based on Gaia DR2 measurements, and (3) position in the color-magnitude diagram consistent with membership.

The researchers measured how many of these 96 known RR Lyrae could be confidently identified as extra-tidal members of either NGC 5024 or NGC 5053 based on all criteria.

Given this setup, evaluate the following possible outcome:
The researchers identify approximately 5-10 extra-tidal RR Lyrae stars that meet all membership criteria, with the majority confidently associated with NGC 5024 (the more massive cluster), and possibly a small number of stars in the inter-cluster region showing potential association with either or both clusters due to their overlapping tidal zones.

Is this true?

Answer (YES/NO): NO